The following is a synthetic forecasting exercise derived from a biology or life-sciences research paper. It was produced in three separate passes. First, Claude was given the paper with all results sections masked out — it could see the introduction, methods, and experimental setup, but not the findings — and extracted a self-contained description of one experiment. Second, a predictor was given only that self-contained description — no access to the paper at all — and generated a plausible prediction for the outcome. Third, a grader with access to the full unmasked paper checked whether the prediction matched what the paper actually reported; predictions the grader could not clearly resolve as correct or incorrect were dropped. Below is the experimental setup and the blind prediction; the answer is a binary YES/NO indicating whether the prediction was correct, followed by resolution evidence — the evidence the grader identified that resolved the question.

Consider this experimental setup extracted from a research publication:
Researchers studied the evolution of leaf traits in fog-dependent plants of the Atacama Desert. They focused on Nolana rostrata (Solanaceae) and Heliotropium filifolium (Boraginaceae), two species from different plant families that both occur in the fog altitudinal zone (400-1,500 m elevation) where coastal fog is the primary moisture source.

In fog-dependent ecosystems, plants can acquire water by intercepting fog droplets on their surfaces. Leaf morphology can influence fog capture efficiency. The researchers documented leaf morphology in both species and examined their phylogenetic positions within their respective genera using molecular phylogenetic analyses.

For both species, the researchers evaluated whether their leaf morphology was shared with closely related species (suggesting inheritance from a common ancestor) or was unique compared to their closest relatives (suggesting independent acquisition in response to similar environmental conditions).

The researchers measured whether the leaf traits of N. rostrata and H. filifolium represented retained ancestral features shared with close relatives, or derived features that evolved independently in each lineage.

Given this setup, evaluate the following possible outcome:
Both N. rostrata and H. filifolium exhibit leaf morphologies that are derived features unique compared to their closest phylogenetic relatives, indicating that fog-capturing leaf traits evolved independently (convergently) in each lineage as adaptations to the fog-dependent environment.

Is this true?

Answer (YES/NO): YES